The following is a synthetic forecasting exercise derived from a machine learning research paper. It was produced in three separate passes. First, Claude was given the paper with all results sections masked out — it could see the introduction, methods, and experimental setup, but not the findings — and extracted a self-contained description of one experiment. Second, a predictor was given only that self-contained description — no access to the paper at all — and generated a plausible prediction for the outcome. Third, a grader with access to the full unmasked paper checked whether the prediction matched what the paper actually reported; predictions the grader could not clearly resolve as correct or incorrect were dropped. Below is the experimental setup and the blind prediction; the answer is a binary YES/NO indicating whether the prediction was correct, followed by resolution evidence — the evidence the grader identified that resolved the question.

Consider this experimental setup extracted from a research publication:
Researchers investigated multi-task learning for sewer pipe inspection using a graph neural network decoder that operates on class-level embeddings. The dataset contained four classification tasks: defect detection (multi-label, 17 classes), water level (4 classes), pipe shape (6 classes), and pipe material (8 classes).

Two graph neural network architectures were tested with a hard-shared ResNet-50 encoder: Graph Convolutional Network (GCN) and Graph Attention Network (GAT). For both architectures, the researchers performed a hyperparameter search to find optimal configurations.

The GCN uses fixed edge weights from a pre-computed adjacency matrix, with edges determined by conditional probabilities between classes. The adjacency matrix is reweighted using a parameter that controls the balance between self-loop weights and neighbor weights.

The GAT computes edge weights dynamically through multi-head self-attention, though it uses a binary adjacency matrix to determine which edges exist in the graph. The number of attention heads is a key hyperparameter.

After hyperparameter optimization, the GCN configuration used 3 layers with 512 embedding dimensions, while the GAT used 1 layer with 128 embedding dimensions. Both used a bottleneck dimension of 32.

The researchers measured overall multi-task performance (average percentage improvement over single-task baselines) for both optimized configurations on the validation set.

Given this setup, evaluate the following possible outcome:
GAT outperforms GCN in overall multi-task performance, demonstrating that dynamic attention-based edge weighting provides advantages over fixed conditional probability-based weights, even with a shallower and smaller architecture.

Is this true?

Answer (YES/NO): YES